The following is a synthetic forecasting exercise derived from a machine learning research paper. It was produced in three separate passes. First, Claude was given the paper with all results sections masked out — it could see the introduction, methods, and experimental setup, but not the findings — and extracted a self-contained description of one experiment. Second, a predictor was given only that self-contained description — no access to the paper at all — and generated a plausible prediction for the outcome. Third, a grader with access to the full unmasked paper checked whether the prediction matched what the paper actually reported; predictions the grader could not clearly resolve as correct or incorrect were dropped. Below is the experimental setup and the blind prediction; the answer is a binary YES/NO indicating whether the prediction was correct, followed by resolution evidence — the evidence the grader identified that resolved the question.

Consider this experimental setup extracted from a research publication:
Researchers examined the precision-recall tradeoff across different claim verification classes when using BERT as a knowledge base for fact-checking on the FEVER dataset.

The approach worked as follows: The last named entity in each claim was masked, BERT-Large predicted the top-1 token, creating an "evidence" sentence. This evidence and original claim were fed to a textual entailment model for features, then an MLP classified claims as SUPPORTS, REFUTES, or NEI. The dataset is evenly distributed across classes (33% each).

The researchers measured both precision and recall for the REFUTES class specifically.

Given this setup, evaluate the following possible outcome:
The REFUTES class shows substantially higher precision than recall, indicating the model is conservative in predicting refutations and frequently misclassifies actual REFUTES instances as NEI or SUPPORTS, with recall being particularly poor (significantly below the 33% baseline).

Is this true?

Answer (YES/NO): NO